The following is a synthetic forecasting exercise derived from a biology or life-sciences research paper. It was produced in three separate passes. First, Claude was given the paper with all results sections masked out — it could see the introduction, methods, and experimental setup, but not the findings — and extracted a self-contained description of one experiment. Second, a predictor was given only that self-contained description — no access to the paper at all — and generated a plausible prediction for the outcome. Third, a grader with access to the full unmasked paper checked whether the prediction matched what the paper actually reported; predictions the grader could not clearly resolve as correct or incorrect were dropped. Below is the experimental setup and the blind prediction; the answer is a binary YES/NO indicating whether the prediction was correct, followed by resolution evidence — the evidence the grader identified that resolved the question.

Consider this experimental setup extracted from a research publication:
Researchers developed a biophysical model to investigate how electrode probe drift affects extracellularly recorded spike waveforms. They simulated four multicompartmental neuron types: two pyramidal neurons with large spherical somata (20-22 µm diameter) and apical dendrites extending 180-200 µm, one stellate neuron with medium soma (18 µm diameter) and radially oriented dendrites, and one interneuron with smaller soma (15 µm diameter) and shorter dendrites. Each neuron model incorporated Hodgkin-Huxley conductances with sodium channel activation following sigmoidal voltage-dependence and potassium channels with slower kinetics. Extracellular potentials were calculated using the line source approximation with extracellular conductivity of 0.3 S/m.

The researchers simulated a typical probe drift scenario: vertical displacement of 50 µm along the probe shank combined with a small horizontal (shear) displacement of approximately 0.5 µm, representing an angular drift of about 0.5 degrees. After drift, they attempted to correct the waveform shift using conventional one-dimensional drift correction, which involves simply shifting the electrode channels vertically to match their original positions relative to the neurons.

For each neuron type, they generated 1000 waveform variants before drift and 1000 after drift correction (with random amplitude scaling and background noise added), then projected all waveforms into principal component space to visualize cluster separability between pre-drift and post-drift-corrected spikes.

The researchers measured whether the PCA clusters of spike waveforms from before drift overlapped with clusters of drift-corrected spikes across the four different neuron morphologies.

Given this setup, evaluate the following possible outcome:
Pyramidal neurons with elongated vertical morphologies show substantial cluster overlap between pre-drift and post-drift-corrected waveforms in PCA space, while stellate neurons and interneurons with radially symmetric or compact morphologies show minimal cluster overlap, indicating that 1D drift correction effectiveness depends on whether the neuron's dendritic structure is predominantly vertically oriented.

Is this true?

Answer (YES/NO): NO